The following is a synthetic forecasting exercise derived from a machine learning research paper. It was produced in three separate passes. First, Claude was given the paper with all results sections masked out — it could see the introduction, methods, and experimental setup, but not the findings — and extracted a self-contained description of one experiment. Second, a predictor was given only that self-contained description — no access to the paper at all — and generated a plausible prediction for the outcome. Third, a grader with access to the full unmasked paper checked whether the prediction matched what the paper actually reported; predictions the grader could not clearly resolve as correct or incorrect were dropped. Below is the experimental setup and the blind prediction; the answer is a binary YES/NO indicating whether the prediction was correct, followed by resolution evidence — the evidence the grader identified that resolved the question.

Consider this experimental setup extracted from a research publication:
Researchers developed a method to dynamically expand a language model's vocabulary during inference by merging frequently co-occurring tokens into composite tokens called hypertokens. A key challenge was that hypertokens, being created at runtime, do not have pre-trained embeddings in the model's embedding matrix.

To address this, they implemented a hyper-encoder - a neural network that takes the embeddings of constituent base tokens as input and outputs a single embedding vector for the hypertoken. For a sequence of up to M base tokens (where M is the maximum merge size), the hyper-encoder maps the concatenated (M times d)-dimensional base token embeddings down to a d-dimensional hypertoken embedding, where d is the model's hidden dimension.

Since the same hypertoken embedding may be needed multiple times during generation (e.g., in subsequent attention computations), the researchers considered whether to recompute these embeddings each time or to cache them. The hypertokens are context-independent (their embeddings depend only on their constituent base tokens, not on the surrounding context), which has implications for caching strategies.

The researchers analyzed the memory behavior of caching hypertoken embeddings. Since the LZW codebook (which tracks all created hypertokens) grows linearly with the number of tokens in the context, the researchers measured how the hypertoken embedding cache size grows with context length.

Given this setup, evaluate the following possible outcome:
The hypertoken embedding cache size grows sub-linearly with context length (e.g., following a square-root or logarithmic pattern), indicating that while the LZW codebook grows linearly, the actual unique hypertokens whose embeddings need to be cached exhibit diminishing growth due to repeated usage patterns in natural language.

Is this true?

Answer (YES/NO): NO